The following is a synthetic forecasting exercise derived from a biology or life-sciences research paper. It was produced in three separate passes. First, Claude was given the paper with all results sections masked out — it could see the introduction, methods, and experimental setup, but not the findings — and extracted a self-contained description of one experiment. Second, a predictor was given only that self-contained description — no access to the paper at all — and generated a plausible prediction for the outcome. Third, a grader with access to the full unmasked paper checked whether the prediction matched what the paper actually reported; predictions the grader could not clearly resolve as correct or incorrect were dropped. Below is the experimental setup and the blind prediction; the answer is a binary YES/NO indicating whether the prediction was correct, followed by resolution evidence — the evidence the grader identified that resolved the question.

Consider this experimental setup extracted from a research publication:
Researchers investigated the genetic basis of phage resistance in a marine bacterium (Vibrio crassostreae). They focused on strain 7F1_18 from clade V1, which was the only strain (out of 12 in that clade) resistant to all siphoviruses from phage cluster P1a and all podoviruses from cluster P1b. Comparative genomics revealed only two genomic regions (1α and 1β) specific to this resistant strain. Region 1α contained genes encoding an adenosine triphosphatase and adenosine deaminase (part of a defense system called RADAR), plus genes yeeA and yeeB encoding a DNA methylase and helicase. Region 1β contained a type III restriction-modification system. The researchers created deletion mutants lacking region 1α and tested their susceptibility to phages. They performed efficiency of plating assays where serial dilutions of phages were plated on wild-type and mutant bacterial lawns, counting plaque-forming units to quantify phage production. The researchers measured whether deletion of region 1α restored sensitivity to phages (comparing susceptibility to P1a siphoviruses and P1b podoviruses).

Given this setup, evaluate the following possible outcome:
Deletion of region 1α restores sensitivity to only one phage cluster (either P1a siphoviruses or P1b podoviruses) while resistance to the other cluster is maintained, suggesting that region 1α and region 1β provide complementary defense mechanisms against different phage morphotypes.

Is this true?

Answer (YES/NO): NO